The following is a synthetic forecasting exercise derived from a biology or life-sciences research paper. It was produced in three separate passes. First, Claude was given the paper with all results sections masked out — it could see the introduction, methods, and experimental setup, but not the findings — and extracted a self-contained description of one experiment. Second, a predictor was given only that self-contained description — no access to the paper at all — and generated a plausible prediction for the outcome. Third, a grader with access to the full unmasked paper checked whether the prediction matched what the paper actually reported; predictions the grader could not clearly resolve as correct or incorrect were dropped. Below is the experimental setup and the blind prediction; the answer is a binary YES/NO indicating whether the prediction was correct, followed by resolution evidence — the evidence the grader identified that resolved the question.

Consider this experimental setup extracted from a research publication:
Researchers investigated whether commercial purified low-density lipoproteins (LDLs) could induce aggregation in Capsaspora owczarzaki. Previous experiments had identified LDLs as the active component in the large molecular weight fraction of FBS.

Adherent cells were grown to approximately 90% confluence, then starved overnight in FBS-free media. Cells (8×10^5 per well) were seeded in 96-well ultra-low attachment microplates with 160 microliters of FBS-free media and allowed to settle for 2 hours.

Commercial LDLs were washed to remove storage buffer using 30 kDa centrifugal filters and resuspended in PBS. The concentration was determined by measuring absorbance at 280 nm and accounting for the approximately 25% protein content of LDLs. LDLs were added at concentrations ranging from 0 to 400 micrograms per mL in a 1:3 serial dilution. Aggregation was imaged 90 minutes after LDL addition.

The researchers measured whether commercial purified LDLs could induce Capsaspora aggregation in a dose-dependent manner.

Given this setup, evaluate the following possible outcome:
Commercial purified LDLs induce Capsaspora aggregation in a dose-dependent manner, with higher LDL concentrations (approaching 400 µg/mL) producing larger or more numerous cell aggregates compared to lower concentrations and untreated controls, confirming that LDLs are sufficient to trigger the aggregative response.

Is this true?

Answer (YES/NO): NO